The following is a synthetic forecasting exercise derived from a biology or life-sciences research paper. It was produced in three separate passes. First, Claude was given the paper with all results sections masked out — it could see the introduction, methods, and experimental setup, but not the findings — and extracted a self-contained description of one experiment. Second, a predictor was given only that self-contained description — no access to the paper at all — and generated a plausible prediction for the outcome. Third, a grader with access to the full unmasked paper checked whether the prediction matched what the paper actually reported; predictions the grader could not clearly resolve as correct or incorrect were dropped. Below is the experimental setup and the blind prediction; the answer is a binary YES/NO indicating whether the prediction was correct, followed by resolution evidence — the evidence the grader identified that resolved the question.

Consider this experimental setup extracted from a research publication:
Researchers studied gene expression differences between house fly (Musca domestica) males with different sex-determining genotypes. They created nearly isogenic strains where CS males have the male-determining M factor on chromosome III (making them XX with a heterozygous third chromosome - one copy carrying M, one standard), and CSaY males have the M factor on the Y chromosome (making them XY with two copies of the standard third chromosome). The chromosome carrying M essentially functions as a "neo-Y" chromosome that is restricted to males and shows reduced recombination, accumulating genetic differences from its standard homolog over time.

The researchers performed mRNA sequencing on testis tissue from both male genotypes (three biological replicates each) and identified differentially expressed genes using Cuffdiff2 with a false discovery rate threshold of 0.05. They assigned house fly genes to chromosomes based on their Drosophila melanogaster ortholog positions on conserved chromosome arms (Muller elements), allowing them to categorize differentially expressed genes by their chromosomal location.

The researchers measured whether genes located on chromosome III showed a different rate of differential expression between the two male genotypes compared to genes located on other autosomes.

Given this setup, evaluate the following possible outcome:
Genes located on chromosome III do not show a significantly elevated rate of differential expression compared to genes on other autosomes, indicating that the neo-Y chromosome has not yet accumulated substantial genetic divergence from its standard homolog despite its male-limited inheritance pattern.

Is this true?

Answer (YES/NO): NO